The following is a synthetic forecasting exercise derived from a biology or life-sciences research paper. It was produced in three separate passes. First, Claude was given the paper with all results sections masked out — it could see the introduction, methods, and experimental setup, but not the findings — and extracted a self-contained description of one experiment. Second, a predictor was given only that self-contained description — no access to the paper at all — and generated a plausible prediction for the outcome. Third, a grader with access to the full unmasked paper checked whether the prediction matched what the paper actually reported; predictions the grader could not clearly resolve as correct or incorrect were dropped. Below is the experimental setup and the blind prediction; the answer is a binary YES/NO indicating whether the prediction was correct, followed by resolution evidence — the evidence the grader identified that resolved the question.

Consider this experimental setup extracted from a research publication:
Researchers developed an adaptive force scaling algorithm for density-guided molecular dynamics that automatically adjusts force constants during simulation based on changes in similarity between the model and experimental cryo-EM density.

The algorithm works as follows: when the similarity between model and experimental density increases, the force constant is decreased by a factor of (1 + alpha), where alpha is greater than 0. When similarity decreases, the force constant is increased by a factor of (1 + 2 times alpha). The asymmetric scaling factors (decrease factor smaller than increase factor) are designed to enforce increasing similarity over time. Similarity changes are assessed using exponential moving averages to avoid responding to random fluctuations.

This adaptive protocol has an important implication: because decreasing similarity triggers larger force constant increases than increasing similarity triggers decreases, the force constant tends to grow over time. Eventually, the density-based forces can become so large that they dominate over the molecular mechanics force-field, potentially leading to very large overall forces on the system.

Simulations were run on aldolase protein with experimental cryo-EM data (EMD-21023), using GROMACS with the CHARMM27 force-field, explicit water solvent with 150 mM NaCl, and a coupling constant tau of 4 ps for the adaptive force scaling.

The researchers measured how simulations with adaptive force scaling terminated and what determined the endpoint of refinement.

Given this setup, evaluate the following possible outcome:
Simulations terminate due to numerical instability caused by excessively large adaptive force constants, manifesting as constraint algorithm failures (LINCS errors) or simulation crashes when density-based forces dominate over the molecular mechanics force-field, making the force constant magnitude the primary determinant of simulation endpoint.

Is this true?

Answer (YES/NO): YES